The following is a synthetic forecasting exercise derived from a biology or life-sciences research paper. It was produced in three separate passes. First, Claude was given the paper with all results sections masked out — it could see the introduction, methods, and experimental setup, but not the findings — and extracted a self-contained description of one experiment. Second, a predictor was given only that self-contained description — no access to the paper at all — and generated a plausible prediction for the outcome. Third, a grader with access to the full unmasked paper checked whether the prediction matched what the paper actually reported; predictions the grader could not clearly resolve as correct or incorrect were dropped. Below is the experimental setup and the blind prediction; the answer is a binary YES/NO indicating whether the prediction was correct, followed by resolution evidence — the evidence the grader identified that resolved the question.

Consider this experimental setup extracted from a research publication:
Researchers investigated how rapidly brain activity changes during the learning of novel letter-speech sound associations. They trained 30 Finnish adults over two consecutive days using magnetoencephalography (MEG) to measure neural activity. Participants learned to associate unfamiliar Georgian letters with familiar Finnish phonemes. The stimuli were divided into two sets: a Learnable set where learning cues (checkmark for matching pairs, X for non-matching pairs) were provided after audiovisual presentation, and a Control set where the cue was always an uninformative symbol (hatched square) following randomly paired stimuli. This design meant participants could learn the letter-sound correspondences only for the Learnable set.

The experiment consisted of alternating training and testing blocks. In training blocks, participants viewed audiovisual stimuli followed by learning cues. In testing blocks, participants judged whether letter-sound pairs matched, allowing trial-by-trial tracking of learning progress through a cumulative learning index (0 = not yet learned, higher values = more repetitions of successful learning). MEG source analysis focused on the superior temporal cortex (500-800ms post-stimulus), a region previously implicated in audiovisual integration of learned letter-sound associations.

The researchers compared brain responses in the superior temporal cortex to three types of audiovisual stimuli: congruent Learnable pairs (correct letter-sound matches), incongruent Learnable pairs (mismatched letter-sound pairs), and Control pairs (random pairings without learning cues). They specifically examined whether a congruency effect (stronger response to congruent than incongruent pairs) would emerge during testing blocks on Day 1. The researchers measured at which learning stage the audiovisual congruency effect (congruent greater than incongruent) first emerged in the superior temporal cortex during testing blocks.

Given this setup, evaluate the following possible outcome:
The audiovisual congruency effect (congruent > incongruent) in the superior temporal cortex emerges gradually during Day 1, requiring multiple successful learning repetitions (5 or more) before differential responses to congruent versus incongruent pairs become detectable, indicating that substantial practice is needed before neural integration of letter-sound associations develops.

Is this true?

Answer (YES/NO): YES